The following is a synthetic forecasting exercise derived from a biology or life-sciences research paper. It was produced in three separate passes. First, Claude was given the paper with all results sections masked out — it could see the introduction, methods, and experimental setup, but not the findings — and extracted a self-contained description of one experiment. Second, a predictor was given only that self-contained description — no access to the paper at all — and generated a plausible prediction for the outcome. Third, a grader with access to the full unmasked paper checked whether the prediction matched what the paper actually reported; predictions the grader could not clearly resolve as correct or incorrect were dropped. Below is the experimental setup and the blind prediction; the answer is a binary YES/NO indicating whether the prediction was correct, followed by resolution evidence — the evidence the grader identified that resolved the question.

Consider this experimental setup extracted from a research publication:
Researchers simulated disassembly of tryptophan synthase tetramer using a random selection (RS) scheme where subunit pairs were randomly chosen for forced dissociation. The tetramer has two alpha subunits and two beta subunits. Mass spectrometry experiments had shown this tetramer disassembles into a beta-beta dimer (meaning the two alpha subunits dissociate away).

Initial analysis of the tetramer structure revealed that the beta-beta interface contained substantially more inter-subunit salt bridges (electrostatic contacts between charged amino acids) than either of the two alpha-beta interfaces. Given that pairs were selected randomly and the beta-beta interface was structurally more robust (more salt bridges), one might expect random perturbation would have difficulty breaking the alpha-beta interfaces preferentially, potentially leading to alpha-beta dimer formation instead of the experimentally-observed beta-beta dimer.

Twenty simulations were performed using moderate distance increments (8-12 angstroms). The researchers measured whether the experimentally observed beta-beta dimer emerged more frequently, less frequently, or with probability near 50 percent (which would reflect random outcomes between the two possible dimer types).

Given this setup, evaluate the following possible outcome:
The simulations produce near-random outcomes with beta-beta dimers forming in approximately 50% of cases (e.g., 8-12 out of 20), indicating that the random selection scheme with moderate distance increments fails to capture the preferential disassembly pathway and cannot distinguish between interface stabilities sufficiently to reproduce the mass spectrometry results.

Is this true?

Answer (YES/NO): NO